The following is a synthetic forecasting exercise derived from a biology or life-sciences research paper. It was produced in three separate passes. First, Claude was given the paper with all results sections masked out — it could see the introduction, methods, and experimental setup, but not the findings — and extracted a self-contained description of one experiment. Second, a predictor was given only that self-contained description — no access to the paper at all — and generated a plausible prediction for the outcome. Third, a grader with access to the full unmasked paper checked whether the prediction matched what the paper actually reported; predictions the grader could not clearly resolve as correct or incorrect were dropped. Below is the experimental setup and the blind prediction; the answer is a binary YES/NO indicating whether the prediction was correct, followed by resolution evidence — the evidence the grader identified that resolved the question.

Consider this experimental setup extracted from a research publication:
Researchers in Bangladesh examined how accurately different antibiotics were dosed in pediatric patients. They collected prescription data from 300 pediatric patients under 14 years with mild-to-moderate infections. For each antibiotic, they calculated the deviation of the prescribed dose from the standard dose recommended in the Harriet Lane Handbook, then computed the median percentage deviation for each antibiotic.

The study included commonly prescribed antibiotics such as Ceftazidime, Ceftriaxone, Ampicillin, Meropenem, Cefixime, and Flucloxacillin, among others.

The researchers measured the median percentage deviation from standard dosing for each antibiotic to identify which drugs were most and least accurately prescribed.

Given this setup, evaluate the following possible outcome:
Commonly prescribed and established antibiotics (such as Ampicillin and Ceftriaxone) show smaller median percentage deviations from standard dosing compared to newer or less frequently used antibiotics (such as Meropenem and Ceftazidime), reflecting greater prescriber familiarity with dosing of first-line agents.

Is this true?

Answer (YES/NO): NO